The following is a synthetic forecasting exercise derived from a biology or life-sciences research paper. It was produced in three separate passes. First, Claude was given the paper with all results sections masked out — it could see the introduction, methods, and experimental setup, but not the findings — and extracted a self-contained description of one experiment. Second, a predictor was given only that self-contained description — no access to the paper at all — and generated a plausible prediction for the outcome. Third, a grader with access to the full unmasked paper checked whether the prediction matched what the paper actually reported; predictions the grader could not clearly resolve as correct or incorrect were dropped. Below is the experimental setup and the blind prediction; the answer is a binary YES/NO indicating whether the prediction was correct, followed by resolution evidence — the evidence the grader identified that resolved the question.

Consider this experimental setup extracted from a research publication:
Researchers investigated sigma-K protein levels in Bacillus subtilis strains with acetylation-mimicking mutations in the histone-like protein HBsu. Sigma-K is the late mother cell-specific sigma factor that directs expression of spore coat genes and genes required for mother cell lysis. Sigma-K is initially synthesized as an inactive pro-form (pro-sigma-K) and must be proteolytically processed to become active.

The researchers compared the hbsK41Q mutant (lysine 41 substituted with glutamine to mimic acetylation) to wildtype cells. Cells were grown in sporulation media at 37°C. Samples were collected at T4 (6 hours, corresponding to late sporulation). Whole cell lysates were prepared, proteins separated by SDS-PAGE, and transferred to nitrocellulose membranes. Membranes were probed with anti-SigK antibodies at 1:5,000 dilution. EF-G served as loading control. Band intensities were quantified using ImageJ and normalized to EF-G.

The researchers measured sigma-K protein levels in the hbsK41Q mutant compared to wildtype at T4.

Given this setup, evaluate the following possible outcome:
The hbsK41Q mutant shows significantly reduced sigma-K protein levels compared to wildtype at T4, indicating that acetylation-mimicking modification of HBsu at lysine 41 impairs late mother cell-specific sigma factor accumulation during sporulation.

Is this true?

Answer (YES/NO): NO